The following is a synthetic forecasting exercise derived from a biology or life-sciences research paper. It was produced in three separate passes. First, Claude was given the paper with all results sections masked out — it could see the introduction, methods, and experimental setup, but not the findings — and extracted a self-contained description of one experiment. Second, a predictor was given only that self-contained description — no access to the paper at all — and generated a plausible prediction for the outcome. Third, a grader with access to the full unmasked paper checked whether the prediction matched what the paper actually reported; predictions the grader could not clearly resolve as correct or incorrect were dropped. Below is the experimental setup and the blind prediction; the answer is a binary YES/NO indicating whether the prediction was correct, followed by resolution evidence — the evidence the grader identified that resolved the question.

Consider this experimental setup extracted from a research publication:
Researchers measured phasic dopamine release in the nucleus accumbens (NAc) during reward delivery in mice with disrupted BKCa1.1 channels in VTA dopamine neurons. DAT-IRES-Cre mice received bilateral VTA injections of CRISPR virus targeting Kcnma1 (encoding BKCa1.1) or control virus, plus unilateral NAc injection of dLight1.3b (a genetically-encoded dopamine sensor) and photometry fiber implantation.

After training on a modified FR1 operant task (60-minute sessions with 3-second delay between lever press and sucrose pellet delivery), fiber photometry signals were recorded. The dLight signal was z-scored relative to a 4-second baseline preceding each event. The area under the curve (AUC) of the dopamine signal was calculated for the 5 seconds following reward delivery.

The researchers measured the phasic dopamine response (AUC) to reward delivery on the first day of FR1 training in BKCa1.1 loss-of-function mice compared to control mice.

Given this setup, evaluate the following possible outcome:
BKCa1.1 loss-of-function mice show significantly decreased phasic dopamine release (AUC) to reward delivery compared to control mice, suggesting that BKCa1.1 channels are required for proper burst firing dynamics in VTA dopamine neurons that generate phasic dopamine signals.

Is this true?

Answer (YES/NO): NO